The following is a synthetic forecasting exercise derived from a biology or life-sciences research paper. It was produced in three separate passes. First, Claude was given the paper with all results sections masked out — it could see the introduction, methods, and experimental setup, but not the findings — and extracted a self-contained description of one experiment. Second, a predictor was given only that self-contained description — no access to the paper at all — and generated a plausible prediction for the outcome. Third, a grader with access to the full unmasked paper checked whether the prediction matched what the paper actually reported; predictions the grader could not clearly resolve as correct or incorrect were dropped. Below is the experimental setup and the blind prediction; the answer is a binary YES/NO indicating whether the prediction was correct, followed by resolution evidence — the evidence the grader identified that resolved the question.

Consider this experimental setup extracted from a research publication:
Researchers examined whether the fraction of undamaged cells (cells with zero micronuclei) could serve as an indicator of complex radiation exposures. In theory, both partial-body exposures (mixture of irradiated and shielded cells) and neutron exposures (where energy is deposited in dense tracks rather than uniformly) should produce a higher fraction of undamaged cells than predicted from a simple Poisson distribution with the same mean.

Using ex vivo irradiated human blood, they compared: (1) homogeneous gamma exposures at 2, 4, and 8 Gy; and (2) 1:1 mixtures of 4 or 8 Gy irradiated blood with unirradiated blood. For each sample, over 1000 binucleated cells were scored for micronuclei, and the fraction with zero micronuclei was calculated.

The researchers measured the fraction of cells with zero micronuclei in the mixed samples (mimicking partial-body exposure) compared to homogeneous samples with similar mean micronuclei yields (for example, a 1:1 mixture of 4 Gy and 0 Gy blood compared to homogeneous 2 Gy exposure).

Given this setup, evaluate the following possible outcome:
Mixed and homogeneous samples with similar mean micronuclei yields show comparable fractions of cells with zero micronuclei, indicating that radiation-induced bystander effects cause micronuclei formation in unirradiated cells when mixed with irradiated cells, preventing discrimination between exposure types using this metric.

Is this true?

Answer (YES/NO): NO